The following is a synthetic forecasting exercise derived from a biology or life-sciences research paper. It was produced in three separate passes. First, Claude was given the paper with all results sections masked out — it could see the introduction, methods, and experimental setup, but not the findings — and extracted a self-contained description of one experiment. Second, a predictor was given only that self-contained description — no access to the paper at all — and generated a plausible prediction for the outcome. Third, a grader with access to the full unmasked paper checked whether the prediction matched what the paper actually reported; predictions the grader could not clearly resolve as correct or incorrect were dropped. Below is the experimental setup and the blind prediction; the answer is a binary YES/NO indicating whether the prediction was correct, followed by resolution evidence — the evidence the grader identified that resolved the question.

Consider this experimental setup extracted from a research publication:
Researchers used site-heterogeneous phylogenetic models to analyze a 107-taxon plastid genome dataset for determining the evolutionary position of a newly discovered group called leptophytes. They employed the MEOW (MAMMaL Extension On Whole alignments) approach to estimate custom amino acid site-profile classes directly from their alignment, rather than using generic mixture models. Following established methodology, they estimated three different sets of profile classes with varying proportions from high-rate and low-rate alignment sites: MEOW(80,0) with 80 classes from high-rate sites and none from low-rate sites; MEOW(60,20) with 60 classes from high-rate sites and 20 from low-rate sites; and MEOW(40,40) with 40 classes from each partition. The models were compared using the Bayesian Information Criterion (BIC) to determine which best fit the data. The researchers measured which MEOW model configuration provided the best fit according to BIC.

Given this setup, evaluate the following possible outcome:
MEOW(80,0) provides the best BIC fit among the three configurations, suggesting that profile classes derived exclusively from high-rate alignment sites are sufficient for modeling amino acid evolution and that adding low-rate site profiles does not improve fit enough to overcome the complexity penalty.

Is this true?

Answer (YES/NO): NO